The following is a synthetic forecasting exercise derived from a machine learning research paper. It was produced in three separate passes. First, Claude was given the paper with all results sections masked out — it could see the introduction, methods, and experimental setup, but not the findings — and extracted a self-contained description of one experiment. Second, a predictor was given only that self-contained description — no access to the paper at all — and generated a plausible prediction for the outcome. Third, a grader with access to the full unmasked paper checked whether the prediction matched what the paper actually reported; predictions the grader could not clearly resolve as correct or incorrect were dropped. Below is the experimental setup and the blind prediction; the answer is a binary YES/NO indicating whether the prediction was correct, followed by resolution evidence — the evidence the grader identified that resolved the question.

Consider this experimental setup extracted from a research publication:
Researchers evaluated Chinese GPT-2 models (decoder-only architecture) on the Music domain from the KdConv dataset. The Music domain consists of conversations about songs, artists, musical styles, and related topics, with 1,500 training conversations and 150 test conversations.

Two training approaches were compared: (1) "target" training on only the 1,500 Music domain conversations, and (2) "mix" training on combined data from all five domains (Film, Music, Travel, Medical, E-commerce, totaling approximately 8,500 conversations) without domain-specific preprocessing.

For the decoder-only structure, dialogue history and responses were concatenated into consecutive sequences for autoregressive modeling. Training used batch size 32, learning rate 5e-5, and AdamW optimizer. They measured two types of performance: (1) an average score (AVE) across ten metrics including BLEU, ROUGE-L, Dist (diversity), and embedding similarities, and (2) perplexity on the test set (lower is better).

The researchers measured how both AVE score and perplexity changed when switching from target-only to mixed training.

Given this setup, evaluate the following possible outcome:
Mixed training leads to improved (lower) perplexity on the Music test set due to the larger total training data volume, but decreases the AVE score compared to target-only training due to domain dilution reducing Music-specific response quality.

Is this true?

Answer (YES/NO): NO